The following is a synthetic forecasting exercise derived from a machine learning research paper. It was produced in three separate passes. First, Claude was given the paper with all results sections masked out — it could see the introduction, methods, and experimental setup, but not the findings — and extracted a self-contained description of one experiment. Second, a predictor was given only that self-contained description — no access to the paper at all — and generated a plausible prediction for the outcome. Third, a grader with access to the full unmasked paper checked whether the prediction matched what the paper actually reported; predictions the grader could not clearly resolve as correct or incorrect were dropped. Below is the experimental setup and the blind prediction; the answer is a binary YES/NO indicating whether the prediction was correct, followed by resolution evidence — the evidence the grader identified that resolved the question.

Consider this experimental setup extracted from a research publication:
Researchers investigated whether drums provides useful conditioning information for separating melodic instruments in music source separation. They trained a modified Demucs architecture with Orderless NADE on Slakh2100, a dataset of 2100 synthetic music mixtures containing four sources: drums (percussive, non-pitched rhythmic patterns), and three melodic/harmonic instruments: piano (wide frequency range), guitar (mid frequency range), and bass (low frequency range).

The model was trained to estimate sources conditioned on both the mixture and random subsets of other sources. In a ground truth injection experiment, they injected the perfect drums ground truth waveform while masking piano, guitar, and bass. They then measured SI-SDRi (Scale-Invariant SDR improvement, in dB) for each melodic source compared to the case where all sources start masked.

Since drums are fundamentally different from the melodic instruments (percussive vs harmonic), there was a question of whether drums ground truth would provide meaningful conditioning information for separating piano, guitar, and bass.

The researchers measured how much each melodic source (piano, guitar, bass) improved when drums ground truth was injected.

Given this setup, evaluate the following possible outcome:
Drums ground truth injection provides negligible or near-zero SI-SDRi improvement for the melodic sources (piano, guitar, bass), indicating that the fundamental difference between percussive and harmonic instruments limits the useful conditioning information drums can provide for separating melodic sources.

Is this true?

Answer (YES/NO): NO